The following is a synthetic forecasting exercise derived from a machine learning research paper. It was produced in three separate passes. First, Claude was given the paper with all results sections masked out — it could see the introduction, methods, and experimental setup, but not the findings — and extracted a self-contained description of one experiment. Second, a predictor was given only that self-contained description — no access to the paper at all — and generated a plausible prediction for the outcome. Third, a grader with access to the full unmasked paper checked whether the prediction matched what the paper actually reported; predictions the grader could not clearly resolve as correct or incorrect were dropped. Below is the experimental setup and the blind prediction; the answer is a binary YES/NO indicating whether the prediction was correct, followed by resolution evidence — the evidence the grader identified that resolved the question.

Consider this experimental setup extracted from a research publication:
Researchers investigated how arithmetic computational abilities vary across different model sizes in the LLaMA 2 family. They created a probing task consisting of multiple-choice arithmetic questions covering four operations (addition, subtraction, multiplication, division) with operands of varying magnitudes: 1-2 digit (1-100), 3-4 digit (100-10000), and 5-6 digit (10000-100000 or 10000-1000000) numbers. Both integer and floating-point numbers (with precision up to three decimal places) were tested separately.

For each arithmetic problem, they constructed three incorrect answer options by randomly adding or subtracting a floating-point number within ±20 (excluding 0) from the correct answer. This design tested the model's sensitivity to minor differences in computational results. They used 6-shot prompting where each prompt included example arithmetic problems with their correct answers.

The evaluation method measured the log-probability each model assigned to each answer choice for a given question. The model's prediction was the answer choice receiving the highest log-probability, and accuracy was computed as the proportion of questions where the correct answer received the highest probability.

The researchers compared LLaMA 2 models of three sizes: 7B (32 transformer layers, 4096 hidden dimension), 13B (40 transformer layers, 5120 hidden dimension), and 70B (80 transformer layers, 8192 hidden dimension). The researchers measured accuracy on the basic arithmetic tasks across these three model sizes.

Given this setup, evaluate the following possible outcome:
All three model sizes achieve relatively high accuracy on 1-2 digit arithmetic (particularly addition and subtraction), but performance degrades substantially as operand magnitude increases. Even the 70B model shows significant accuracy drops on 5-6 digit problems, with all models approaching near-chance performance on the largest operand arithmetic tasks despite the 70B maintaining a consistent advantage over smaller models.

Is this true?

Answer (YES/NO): NO